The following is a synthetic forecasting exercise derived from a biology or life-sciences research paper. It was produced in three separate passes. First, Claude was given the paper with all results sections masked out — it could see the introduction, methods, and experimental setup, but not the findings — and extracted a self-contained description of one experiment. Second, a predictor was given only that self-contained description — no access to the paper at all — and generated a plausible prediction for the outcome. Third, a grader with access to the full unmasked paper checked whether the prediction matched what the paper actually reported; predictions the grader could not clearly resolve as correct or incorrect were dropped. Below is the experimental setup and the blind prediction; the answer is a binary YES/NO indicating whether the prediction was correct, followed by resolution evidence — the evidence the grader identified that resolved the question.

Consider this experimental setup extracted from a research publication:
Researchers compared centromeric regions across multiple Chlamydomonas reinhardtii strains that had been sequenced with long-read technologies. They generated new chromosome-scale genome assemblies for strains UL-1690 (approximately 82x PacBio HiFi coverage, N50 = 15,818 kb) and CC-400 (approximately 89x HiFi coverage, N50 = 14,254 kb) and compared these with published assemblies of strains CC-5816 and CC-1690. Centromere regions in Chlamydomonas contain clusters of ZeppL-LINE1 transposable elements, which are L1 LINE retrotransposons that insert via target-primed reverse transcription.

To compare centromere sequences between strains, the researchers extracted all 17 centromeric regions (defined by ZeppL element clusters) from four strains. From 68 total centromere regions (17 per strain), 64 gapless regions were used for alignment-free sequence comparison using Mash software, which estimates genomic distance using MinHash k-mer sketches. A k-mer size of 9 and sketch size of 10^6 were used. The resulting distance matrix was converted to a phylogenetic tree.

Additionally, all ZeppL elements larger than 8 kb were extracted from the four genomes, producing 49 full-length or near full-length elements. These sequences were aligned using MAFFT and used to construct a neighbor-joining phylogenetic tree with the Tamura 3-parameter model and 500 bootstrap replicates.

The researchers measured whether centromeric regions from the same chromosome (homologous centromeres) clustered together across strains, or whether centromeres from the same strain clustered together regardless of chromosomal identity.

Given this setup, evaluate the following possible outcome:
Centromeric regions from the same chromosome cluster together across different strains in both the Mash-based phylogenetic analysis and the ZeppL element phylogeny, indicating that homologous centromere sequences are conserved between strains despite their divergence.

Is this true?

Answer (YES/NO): NO